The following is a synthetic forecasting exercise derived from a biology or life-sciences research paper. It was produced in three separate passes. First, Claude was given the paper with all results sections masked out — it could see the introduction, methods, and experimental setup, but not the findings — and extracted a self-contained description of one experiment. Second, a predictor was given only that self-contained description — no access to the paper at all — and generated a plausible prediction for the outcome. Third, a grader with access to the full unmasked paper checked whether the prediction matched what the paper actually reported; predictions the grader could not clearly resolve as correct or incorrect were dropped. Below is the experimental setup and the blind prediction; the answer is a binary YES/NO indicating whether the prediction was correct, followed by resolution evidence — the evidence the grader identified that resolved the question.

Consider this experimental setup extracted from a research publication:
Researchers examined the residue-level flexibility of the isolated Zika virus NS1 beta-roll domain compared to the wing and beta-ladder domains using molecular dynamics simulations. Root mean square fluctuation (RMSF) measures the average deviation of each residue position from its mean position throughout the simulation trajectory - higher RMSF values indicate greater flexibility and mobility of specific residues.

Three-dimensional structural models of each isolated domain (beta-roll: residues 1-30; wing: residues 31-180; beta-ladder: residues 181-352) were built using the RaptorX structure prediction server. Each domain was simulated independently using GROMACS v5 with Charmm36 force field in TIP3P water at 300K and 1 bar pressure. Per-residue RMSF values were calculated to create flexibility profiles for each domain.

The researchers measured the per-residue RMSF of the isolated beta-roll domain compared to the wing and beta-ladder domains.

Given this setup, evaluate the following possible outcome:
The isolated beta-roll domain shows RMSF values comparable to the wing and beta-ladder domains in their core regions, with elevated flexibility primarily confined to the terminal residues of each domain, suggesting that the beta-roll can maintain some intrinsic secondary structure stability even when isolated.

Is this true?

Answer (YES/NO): NO